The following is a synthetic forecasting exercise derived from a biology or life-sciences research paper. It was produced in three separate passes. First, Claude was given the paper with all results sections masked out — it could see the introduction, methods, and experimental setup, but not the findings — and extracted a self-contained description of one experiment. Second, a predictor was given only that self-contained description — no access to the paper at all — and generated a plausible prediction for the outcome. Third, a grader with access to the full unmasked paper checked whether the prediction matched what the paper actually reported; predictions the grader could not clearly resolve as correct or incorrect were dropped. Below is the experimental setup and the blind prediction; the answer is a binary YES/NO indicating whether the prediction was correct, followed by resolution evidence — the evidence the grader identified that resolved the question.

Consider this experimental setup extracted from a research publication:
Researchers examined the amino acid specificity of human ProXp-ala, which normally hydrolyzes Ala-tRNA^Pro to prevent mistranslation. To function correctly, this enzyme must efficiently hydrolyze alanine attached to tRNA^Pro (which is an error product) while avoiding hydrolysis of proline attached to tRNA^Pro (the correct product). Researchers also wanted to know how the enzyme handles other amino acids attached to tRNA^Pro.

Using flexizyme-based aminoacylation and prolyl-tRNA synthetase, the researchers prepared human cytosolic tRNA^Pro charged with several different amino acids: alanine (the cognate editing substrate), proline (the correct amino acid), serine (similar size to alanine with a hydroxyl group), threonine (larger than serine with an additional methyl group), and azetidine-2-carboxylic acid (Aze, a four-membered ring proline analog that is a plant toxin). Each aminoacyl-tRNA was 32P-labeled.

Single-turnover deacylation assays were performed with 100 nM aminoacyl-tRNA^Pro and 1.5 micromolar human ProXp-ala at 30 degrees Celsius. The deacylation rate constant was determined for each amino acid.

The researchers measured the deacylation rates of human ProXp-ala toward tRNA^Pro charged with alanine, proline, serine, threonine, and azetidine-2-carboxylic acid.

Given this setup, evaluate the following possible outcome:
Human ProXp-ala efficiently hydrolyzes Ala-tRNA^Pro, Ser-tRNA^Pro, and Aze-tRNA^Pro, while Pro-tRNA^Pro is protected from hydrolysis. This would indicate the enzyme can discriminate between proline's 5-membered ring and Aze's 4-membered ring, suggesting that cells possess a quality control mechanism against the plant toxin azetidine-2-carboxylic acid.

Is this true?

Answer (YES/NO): NO